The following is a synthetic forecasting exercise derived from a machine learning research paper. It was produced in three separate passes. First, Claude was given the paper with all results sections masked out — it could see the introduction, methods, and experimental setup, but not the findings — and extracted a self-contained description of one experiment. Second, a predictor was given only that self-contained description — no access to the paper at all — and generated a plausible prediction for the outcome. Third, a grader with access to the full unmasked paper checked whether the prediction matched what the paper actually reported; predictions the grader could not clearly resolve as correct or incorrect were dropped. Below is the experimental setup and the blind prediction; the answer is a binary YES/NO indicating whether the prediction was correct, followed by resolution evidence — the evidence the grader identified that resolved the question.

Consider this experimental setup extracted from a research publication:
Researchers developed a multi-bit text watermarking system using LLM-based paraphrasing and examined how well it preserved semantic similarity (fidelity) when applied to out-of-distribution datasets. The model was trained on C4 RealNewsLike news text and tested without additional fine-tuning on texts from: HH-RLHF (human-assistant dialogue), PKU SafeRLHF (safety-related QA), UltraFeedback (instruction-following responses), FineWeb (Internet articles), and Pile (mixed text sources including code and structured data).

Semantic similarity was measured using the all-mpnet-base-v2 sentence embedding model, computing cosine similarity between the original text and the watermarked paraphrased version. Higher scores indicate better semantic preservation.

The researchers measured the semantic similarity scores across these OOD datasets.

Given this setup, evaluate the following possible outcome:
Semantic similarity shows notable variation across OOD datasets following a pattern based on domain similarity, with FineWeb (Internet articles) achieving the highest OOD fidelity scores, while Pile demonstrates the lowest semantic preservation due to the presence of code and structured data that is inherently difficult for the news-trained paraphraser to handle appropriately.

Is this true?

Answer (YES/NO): NO